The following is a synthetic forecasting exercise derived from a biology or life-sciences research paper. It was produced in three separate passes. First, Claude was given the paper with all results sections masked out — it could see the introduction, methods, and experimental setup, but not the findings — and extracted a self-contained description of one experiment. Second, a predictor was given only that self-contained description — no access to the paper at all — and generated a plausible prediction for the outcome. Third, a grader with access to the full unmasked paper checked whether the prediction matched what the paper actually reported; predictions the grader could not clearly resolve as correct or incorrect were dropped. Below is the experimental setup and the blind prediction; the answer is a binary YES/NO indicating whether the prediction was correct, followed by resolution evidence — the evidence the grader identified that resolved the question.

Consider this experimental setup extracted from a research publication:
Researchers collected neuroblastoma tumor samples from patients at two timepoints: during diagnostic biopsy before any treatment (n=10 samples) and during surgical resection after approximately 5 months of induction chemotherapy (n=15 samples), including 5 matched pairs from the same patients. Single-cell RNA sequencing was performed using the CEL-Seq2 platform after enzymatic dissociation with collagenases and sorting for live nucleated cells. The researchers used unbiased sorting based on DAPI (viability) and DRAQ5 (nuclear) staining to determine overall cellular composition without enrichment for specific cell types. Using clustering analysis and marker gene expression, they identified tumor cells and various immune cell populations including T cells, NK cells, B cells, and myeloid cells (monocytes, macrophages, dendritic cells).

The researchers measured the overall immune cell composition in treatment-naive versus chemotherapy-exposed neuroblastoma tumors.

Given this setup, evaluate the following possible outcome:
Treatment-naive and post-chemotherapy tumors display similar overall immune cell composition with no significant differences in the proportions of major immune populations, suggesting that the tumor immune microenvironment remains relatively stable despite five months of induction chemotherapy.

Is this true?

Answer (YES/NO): NO